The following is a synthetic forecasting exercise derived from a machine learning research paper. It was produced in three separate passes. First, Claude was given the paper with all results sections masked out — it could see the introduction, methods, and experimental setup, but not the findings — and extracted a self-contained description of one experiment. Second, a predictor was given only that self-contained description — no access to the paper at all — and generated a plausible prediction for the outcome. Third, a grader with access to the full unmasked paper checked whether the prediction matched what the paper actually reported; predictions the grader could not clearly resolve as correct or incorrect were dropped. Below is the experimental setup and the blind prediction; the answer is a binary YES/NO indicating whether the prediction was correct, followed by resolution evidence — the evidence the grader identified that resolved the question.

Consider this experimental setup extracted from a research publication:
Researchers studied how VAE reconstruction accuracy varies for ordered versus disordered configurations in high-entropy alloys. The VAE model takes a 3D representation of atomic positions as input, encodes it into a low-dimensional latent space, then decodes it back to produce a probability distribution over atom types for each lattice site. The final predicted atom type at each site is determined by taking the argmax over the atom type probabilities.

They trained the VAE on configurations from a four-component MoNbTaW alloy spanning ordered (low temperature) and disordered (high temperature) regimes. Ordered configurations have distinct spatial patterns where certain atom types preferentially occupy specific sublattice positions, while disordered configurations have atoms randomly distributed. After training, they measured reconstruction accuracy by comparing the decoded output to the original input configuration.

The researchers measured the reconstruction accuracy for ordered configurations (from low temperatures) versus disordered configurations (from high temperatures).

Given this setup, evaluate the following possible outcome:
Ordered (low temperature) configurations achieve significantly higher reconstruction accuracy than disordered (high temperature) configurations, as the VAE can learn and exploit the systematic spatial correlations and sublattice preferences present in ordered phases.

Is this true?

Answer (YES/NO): YES